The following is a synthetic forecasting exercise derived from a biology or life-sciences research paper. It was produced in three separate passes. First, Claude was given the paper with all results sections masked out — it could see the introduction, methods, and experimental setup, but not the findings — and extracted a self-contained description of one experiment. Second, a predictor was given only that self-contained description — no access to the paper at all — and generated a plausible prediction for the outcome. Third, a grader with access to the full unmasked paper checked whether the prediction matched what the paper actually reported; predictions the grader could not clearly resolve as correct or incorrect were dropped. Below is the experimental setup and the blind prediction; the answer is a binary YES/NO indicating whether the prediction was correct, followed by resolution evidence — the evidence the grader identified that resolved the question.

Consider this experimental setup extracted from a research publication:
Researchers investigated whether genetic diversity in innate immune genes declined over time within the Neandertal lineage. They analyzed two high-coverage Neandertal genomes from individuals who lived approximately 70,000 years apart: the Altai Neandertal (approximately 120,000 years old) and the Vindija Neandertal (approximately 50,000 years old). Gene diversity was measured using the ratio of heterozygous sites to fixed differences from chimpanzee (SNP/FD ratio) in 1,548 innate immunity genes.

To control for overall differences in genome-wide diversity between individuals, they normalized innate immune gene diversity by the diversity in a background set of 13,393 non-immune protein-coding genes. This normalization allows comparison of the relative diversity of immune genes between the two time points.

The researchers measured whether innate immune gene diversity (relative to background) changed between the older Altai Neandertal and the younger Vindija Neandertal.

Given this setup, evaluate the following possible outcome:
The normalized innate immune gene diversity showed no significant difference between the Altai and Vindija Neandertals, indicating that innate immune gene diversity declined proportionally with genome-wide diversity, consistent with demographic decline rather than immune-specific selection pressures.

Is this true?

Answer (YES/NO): YES